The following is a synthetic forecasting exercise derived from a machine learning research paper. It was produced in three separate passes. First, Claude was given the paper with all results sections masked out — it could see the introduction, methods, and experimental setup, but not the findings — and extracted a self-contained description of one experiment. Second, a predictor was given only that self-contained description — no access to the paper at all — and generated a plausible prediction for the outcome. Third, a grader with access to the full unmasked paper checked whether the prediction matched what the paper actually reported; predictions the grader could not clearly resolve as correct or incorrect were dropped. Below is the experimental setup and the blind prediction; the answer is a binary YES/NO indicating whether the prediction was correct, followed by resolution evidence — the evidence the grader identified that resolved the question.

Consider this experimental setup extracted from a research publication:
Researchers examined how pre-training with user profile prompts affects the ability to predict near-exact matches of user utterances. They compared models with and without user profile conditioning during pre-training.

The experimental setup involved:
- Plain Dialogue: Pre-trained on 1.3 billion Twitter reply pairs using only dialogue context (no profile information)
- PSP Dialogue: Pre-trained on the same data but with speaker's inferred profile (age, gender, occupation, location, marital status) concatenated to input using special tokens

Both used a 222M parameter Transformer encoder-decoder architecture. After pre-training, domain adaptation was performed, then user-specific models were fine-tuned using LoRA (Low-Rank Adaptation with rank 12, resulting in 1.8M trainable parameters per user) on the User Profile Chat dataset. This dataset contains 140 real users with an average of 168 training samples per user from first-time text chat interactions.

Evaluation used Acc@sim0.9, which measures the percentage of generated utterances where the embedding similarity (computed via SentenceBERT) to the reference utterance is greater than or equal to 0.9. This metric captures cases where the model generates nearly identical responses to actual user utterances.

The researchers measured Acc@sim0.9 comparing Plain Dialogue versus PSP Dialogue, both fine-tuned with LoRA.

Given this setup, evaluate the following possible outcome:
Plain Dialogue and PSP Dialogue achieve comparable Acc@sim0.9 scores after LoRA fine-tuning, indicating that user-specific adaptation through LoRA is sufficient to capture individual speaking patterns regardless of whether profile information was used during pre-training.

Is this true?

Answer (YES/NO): NO